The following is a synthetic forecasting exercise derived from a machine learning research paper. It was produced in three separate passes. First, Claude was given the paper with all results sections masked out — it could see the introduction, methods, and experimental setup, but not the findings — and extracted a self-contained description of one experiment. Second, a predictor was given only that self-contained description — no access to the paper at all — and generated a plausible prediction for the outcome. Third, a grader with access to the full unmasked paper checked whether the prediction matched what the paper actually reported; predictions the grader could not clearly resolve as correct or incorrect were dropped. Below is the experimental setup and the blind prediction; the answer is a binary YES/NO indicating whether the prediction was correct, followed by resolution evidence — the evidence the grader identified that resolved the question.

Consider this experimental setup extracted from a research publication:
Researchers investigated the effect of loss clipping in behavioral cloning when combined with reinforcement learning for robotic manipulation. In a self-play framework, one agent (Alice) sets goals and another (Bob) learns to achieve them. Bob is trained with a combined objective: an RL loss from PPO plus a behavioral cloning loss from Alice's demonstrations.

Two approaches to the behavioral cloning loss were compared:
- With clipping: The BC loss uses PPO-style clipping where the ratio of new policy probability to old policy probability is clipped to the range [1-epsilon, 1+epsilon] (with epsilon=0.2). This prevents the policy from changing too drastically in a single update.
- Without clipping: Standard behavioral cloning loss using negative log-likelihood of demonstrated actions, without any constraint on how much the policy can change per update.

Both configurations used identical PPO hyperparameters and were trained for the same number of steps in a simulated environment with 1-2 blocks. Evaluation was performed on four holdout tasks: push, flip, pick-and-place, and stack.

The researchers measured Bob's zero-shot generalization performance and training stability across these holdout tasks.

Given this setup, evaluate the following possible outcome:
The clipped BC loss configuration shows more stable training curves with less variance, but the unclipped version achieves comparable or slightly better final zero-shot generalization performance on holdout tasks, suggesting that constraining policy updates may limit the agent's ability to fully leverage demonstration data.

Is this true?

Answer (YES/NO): NO